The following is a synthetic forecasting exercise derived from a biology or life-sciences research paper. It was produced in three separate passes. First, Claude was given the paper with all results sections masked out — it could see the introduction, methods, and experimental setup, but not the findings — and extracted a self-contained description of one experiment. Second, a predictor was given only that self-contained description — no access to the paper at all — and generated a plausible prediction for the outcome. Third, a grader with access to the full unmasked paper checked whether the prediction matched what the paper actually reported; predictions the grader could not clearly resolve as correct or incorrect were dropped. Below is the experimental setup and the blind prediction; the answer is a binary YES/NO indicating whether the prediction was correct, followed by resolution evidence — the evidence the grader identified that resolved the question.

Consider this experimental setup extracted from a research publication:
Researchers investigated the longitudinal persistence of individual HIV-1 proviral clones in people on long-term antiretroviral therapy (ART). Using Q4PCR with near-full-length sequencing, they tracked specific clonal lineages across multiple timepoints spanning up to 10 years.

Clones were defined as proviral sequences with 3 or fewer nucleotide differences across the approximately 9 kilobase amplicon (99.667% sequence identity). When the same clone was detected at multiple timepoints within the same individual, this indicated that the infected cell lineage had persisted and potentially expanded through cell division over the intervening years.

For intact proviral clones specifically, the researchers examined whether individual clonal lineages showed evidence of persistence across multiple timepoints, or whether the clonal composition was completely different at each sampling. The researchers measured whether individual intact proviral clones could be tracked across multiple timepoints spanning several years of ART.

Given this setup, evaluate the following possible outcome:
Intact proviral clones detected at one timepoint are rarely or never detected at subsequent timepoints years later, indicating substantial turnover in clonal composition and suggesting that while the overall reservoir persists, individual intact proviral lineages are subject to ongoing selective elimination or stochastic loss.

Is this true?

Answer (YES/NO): NO